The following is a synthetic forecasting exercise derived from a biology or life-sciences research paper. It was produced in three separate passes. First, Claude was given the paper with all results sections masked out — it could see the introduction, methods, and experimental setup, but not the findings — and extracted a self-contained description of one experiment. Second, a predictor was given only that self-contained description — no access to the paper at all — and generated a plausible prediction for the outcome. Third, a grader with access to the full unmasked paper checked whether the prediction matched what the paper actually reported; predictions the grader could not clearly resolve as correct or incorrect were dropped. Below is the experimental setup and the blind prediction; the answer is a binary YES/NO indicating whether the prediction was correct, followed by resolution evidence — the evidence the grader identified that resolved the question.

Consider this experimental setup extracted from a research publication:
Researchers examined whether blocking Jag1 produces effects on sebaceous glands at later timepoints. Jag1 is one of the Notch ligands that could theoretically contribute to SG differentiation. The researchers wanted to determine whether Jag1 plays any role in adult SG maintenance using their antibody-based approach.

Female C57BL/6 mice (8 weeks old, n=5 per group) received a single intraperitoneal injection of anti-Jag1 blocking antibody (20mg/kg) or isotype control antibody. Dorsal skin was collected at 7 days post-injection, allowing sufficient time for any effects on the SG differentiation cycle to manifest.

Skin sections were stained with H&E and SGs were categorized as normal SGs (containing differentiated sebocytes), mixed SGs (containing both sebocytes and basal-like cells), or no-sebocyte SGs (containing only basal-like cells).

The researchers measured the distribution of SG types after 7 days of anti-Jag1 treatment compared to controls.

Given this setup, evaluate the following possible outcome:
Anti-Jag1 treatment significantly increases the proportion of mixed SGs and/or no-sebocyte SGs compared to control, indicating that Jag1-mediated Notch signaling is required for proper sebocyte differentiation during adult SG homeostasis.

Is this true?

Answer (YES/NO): NO